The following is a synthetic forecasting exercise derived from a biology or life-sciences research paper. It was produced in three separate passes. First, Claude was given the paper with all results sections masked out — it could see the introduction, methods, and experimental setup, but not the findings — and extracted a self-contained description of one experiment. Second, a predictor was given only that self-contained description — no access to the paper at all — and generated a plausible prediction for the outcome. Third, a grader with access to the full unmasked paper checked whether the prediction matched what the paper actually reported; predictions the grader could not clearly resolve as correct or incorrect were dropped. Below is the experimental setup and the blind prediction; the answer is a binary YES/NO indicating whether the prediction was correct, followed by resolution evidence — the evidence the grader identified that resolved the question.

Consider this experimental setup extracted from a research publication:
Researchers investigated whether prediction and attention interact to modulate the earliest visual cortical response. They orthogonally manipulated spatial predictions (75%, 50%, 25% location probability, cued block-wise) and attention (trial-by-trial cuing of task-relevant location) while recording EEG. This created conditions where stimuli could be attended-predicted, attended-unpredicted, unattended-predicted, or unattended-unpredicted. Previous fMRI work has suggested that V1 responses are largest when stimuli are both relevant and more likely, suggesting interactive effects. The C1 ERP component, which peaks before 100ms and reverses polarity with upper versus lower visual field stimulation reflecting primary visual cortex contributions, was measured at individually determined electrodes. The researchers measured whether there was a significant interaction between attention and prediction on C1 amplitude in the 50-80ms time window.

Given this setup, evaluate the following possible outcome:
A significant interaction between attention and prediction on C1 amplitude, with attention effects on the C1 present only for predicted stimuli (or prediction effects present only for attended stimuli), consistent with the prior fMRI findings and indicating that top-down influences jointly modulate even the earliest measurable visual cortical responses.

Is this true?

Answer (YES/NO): NO